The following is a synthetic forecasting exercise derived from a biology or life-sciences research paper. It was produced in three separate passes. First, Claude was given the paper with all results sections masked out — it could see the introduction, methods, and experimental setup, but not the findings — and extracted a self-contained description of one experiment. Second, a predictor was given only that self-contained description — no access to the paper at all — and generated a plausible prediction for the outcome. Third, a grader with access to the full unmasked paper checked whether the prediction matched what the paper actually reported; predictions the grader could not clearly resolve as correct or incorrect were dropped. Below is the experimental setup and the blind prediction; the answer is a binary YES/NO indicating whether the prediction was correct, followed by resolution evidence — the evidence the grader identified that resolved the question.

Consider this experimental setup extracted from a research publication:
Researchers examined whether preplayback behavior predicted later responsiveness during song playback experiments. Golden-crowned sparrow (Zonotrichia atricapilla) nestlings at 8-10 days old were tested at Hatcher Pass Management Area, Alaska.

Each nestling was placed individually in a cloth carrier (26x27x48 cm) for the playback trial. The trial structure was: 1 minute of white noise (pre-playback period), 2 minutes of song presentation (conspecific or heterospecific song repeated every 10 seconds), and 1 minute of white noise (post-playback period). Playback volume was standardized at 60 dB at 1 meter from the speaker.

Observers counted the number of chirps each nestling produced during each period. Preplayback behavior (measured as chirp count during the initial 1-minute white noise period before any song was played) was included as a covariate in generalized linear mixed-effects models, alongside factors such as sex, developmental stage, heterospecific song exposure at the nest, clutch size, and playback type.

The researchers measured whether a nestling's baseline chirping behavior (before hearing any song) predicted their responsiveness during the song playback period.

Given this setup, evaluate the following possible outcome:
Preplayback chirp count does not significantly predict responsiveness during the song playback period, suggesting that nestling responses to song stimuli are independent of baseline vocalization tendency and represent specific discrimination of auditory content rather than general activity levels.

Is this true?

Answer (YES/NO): NO